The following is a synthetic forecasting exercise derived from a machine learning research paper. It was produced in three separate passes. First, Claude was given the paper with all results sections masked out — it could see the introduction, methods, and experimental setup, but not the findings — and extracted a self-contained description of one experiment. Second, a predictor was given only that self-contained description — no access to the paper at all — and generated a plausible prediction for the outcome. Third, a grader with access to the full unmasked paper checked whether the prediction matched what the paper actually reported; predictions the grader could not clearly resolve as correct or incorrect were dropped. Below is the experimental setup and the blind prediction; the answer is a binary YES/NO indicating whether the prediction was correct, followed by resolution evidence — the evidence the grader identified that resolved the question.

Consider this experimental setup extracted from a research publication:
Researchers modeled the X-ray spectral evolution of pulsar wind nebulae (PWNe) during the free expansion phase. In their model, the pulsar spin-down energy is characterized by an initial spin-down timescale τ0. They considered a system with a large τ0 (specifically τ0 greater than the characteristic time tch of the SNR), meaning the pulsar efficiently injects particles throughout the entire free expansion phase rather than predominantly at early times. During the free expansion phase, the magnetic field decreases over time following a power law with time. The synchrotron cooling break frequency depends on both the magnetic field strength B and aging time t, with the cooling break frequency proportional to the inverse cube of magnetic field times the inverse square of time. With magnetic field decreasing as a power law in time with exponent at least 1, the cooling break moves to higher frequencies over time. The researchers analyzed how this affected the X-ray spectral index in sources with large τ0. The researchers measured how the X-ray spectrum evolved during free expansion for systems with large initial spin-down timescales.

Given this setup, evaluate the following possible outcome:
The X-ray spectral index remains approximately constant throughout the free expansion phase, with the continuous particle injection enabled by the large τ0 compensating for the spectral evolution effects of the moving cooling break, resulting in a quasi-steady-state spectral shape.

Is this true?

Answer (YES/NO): NO